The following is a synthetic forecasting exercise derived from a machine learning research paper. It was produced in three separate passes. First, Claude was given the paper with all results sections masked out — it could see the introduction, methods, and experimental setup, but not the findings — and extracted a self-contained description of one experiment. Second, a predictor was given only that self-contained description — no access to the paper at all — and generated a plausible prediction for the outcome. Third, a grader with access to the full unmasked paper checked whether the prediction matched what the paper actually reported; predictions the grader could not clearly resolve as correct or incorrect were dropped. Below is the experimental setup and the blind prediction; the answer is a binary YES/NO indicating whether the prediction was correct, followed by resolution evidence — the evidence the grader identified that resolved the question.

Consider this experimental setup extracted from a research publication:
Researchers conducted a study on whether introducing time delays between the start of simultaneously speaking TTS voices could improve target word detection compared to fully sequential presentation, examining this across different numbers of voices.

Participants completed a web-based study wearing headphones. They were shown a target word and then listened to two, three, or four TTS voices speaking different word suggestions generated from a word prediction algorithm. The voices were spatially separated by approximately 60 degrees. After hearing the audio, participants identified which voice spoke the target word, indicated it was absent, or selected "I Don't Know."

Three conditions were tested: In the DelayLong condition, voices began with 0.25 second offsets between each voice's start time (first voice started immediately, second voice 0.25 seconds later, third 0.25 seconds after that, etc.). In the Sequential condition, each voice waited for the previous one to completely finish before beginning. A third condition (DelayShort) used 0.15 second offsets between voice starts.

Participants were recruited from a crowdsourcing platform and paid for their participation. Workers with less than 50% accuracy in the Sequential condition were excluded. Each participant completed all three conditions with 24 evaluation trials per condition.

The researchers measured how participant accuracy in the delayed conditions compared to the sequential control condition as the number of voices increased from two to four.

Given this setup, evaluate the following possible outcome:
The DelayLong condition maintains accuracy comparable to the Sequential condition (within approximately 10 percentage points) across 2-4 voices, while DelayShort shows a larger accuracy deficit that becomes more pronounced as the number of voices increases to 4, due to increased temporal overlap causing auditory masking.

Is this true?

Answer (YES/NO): NO